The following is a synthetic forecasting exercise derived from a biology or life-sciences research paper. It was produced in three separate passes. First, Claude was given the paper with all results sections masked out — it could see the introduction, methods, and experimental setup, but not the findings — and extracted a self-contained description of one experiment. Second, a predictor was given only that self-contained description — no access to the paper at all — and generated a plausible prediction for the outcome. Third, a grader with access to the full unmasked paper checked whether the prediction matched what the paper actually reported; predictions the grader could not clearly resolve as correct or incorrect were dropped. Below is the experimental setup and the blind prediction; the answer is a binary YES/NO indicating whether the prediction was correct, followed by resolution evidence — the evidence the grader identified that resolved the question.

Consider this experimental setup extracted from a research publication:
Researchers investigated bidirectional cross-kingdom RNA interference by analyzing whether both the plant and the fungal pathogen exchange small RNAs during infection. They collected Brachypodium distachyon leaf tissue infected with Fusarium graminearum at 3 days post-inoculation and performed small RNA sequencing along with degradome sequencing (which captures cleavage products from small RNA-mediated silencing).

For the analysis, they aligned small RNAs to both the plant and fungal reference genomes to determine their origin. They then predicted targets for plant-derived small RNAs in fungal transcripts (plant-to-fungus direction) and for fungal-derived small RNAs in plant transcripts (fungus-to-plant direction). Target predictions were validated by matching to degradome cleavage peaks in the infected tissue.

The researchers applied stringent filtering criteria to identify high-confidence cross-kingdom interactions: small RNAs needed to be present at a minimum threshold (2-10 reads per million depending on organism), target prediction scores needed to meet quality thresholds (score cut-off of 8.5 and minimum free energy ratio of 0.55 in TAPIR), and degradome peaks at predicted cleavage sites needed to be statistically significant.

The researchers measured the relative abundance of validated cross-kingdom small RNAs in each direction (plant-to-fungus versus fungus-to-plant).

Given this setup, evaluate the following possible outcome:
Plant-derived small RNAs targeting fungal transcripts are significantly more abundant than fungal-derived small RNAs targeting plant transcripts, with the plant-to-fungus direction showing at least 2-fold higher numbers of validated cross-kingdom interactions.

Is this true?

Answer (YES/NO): NO